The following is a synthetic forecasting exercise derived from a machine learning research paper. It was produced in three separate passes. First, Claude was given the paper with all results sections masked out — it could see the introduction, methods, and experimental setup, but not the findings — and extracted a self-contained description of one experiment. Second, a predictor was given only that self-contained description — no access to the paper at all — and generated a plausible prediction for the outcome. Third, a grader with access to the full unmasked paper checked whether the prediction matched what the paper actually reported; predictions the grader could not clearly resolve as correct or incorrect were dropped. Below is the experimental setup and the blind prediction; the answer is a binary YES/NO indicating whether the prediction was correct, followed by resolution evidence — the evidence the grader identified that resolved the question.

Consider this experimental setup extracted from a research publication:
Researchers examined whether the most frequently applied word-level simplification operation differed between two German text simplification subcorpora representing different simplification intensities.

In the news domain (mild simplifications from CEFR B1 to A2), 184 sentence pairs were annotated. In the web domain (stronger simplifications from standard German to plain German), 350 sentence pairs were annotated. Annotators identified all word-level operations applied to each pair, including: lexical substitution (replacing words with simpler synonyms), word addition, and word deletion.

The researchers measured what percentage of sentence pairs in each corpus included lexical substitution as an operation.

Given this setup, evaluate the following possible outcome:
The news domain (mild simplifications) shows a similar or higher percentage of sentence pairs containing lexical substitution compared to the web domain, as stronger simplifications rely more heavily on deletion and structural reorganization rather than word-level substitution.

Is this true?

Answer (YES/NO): NO